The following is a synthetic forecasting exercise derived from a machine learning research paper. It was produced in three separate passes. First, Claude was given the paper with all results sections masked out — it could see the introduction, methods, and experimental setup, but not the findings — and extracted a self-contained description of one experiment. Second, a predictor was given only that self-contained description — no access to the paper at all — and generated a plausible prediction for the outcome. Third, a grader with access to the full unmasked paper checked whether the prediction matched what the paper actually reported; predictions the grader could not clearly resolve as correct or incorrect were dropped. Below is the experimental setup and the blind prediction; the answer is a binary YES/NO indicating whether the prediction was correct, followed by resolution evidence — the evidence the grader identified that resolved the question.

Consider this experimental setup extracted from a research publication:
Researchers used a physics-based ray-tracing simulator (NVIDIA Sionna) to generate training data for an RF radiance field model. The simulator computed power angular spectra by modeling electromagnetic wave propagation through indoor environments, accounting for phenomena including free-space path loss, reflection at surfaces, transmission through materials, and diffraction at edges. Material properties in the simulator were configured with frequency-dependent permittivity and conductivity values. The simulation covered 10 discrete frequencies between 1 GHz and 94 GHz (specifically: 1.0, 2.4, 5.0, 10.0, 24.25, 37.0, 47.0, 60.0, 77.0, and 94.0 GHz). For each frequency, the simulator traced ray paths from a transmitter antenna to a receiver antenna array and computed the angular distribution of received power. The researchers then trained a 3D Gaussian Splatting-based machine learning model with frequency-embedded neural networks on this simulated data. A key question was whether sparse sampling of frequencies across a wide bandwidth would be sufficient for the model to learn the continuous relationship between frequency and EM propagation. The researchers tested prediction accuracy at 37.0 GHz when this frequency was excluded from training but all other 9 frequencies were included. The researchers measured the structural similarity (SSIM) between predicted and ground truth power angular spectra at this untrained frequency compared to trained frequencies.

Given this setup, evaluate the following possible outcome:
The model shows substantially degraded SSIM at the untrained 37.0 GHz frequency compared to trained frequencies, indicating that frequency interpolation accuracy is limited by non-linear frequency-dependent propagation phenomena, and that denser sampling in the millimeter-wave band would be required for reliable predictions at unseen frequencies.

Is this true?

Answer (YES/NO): NO